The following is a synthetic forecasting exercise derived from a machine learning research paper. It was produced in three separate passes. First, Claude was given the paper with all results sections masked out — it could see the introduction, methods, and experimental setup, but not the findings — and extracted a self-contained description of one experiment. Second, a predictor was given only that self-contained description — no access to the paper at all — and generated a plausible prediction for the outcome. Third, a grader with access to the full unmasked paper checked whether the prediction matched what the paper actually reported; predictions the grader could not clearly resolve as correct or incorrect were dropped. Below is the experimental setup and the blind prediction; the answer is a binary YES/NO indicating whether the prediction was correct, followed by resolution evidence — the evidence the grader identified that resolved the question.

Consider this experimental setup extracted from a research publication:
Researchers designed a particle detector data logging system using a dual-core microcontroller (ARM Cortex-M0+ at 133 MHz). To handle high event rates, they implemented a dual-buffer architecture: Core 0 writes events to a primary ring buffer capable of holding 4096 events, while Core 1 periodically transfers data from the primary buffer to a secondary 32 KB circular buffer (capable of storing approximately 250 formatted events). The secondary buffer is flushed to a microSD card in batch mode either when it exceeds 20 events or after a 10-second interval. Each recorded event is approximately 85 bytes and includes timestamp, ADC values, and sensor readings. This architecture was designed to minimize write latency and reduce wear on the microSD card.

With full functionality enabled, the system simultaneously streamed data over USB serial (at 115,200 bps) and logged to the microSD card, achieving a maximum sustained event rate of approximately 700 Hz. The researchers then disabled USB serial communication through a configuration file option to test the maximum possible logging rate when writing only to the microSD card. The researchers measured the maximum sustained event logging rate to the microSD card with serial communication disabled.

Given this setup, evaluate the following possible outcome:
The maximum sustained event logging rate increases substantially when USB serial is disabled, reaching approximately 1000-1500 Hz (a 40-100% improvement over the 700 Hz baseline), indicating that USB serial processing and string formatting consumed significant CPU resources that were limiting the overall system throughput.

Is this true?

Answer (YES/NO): NO